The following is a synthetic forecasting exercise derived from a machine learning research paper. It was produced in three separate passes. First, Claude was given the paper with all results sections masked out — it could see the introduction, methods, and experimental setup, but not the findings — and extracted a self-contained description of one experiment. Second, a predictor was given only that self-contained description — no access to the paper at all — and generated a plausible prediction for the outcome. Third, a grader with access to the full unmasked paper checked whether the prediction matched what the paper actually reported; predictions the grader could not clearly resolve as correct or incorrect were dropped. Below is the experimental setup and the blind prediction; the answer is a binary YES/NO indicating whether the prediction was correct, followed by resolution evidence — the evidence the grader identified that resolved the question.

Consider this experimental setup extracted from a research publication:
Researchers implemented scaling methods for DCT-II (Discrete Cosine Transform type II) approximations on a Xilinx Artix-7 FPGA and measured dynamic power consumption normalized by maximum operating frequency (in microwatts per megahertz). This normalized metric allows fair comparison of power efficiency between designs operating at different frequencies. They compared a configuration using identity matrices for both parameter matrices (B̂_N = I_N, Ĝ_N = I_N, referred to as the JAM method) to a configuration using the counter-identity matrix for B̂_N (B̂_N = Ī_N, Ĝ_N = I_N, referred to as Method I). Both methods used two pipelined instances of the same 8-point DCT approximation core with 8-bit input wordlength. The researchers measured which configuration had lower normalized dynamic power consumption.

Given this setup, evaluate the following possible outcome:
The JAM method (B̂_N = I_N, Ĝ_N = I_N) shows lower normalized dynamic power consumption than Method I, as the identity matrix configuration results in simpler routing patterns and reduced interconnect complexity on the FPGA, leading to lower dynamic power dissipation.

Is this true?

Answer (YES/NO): NO